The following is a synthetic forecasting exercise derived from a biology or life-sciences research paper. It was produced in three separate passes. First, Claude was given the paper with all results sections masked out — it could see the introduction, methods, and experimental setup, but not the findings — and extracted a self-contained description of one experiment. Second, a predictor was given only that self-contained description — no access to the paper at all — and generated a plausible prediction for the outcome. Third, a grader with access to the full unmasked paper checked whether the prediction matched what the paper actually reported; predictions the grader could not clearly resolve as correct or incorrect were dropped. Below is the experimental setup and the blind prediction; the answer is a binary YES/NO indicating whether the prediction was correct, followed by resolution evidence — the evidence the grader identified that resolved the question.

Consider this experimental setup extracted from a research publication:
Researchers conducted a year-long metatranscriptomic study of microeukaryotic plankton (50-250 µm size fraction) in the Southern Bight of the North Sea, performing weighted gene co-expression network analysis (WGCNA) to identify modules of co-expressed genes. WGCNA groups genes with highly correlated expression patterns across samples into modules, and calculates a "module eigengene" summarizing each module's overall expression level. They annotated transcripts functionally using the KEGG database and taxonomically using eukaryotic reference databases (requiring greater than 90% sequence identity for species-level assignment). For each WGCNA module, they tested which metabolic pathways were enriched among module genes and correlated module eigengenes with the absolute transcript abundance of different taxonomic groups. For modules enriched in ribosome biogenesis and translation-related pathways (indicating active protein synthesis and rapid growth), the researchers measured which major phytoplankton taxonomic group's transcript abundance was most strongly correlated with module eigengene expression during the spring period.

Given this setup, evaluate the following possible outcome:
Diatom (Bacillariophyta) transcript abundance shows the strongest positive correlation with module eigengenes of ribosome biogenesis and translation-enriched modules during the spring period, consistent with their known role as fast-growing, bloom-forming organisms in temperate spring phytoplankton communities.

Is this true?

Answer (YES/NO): NO